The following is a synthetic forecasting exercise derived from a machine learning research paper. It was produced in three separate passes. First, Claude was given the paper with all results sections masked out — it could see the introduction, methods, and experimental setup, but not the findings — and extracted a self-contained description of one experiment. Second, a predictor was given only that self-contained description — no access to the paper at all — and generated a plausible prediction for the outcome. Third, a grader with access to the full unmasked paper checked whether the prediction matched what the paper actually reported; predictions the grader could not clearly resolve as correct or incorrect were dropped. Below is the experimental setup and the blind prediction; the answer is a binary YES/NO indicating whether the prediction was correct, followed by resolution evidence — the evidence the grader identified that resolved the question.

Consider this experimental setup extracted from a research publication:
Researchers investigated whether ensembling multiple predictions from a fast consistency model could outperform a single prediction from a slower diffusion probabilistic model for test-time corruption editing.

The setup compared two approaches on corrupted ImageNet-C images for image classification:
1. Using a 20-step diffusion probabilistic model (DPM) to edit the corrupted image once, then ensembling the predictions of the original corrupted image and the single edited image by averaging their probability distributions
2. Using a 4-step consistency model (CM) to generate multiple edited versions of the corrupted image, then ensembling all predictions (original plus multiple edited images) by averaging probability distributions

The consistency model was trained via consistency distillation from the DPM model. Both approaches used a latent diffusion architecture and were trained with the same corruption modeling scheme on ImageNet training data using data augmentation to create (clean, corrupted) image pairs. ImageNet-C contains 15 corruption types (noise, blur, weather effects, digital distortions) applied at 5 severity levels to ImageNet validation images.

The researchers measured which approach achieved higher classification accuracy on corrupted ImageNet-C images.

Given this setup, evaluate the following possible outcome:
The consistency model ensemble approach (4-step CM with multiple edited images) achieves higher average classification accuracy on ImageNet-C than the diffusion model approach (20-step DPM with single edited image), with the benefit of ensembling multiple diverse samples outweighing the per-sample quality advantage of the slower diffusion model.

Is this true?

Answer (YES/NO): YES